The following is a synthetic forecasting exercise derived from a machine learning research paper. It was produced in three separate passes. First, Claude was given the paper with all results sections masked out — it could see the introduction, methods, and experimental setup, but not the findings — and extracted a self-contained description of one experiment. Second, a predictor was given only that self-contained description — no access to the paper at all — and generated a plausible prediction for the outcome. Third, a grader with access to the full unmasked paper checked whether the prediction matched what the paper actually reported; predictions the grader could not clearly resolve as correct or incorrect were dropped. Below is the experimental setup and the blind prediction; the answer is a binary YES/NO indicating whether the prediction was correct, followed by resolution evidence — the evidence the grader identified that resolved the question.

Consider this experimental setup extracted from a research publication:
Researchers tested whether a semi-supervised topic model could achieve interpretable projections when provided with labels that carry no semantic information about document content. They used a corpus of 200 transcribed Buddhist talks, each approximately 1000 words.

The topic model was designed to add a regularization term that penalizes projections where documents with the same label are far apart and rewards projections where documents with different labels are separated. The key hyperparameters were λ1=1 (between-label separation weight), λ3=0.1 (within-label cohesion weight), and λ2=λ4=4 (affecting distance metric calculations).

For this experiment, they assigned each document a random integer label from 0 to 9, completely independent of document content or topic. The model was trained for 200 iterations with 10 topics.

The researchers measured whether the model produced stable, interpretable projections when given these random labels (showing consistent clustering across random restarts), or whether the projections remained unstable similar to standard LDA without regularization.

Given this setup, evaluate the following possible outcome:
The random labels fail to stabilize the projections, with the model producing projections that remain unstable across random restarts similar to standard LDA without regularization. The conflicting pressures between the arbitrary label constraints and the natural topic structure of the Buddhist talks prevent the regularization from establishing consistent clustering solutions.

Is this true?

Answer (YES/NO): YES